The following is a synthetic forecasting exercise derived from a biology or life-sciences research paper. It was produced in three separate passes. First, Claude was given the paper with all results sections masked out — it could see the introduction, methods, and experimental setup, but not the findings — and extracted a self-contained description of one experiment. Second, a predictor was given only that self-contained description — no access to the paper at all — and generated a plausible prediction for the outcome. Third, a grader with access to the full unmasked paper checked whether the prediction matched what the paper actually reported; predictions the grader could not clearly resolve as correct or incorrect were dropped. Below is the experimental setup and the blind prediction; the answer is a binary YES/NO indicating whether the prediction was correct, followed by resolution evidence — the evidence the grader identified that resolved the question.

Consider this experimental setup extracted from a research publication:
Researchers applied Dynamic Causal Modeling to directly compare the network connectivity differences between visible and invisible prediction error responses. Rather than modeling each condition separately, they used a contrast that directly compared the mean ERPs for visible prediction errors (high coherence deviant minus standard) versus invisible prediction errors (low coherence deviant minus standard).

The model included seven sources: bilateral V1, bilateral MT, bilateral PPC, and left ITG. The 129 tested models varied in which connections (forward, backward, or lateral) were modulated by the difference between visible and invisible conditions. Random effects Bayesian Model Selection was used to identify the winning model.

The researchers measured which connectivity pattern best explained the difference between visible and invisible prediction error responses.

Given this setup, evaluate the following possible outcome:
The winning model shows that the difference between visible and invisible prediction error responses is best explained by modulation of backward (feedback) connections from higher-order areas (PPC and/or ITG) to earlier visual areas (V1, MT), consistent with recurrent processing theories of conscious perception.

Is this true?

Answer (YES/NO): NO